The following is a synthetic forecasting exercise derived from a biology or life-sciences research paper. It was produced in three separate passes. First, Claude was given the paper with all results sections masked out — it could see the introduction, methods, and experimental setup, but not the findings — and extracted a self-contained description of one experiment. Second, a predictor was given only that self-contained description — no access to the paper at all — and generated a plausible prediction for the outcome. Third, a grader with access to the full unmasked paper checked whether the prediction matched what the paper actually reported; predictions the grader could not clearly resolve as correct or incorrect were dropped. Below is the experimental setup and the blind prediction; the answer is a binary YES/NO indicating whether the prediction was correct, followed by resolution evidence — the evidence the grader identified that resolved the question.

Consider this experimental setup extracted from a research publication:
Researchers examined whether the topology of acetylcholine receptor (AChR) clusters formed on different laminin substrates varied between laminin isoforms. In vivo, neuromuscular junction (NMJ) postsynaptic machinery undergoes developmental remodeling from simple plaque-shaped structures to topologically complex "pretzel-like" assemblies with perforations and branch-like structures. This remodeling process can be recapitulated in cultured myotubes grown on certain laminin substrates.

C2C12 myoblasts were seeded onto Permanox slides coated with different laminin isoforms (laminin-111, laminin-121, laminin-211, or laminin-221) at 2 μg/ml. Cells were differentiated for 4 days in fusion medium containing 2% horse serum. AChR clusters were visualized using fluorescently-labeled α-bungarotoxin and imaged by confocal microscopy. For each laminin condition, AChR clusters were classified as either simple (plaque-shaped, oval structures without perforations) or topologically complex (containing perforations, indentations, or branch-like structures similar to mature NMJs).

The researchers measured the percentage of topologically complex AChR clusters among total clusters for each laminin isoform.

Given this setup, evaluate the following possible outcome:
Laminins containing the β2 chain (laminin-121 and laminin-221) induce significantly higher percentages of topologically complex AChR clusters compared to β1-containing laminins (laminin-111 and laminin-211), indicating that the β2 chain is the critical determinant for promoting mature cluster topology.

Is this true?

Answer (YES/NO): NO